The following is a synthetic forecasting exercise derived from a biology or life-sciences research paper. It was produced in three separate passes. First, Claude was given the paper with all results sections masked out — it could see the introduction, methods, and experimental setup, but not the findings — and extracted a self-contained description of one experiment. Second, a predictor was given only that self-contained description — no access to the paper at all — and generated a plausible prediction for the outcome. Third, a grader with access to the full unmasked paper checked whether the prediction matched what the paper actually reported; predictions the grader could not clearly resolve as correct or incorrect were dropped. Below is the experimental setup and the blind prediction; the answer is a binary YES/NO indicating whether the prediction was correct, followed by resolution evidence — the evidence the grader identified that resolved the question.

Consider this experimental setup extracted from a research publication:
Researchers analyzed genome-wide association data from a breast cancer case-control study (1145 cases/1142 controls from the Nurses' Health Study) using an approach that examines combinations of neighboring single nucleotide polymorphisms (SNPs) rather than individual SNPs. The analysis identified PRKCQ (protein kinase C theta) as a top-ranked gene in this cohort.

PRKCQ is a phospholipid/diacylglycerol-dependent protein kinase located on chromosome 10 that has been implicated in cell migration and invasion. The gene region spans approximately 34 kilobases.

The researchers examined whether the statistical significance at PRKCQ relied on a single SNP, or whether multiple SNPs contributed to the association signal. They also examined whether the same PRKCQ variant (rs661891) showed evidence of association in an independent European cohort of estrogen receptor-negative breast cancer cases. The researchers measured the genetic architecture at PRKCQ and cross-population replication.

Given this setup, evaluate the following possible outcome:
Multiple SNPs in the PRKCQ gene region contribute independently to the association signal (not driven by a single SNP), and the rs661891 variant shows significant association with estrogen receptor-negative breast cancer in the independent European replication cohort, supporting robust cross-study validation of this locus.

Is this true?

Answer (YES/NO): YES